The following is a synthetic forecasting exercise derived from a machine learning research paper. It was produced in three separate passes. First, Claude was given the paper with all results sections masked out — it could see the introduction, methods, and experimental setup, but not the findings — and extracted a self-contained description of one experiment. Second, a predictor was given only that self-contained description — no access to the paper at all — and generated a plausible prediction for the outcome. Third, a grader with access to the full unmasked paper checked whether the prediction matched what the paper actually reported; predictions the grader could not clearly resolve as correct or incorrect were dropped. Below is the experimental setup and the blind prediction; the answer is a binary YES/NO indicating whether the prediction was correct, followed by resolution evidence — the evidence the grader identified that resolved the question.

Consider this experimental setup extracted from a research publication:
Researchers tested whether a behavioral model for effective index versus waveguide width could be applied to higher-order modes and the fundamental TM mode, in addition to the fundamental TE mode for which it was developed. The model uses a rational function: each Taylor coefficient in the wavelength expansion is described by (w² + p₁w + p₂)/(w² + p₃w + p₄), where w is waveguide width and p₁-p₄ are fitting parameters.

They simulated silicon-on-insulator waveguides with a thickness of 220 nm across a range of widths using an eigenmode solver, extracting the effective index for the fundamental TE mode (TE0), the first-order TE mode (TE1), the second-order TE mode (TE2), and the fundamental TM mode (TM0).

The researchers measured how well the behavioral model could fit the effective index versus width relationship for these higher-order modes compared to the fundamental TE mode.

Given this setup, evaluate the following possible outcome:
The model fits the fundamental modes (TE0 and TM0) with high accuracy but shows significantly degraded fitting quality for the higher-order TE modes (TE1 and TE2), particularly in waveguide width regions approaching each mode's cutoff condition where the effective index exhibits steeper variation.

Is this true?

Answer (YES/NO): NO